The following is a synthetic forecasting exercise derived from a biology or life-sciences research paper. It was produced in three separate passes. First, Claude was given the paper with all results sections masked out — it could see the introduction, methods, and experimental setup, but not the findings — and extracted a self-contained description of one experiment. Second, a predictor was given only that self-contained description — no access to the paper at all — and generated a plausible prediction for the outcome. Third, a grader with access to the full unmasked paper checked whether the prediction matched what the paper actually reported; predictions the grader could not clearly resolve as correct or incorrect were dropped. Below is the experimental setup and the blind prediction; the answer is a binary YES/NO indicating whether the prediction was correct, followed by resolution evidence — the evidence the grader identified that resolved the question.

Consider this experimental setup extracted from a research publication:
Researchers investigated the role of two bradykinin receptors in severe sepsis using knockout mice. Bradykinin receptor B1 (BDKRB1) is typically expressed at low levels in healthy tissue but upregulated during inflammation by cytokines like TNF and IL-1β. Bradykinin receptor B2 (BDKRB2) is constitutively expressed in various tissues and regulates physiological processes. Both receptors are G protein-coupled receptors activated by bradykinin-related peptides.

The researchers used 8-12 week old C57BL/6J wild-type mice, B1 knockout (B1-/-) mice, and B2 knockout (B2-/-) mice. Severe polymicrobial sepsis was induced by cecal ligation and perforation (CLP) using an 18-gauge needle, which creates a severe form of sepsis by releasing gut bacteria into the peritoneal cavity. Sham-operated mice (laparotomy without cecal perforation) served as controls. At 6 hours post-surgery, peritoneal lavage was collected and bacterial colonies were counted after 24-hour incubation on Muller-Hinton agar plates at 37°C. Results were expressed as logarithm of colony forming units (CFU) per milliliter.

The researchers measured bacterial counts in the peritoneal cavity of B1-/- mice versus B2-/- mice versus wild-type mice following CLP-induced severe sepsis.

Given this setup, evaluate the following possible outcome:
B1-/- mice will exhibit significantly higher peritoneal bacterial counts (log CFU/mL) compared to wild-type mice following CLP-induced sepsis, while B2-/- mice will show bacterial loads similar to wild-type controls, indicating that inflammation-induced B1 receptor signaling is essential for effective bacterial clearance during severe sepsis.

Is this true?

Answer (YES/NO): NO